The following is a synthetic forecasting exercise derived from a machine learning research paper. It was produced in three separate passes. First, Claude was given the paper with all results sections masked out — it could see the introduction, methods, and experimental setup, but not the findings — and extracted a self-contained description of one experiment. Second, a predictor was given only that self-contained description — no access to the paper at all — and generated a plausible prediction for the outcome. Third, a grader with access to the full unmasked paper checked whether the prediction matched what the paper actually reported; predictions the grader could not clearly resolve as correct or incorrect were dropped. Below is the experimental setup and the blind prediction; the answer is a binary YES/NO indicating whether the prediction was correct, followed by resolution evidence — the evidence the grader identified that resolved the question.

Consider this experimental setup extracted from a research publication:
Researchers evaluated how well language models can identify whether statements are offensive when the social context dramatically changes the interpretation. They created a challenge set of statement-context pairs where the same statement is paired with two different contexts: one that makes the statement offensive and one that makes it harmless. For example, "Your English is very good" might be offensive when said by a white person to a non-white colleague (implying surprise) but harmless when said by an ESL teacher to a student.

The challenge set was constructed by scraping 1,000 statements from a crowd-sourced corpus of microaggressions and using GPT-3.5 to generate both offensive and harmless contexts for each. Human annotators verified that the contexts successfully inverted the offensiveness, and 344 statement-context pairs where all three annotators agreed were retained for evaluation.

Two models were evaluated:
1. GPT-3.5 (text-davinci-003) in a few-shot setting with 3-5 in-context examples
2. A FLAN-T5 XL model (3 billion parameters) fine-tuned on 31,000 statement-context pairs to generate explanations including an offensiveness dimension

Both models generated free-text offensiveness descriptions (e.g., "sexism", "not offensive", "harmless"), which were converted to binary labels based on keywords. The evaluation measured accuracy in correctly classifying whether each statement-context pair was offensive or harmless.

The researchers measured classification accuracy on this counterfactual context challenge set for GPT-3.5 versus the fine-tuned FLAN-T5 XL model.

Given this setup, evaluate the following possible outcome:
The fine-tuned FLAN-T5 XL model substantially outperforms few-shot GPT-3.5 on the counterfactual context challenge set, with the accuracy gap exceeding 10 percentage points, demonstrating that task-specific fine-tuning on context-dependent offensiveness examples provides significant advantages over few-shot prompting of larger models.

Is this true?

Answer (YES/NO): YES